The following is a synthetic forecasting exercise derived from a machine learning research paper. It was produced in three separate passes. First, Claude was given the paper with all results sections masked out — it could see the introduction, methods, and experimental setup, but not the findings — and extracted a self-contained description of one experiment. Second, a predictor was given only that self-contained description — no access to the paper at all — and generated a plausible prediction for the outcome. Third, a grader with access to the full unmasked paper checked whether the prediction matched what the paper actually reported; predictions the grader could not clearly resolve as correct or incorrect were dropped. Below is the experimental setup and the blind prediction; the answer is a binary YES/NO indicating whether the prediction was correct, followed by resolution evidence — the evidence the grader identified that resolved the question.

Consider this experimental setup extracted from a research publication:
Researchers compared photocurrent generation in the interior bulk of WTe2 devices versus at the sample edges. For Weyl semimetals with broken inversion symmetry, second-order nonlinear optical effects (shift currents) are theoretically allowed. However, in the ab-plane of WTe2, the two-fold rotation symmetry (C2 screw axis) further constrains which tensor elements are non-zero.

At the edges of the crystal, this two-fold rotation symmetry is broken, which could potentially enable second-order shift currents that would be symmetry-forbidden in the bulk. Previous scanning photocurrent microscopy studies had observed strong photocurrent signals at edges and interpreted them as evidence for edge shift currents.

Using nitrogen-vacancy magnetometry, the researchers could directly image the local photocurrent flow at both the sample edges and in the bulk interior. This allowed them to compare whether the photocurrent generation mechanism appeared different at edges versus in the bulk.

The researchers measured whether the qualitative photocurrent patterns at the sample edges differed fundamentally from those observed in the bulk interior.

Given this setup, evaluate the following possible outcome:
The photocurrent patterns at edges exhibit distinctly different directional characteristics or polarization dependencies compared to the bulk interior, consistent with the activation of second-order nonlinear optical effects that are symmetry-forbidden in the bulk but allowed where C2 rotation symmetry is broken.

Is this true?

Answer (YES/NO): NO